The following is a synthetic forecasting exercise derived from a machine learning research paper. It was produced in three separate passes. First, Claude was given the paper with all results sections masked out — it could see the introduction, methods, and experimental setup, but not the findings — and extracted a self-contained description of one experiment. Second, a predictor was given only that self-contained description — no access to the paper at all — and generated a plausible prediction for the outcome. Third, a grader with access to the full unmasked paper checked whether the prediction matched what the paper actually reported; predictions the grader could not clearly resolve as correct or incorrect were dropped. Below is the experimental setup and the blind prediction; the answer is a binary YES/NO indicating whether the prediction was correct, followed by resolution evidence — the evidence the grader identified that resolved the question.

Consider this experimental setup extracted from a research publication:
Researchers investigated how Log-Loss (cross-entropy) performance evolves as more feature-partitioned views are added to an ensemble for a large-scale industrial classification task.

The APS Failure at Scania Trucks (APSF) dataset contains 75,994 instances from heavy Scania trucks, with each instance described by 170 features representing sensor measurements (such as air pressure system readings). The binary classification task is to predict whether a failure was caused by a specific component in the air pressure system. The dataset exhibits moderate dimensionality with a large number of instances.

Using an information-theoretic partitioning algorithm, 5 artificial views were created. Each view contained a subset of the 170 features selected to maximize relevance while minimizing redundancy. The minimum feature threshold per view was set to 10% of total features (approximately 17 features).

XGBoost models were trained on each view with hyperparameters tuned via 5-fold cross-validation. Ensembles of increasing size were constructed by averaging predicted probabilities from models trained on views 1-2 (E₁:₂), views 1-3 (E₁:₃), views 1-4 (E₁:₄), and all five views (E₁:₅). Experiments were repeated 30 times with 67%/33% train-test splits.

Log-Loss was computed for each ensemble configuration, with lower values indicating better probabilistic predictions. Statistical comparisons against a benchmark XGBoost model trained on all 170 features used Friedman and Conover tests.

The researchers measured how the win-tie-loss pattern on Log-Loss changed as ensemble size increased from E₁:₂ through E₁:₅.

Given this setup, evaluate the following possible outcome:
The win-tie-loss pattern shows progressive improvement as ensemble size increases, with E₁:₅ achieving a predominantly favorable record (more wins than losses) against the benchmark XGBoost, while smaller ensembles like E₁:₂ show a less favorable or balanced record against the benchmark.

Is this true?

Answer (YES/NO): NO